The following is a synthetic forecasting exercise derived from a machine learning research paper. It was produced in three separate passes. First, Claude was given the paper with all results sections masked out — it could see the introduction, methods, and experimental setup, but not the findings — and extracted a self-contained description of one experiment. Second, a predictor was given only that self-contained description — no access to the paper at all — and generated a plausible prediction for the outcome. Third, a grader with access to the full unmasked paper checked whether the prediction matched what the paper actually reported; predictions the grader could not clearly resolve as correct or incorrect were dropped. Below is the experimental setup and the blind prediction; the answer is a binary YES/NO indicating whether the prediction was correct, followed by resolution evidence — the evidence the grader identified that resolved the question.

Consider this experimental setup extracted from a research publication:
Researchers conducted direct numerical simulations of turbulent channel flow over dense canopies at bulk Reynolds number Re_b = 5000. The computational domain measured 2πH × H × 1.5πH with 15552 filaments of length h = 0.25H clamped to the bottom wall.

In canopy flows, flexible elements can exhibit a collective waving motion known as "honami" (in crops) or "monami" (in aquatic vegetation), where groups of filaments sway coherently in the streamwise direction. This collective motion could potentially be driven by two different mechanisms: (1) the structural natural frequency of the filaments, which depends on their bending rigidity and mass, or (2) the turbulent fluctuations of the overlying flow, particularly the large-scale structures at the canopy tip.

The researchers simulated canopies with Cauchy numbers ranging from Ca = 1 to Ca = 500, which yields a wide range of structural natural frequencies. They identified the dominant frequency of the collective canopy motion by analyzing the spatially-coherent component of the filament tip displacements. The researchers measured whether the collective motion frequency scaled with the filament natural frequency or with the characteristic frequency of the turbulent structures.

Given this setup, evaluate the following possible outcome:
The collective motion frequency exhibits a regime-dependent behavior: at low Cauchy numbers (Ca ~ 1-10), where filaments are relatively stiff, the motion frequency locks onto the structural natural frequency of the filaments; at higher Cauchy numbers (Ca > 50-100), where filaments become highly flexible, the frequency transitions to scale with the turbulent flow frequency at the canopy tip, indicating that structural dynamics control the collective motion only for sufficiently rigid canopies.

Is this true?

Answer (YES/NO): NO